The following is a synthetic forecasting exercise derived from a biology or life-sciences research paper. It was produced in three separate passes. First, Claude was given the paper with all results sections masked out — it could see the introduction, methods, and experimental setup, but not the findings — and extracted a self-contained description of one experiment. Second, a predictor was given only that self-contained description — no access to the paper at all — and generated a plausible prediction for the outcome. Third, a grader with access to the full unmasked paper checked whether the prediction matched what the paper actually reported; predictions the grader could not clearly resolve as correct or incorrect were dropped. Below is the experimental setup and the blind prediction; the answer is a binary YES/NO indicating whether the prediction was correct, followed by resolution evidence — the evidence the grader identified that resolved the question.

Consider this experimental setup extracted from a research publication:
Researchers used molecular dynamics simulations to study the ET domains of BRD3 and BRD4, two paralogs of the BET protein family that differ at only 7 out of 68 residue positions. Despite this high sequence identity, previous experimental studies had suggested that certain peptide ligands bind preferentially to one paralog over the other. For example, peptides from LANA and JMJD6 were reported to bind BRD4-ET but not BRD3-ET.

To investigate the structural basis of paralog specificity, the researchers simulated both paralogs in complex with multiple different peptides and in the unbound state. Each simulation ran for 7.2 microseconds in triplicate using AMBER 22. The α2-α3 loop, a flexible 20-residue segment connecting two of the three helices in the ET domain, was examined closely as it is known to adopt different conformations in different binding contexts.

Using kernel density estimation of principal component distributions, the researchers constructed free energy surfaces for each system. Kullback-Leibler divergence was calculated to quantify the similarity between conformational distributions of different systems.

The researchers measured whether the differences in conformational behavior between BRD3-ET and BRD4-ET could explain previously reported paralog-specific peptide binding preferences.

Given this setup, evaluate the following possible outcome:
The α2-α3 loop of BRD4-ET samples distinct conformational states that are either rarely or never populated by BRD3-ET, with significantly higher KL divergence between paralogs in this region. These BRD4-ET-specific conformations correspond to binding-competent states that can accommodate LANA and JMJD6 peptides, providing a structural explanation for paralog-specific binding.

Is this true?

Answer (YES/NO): NO